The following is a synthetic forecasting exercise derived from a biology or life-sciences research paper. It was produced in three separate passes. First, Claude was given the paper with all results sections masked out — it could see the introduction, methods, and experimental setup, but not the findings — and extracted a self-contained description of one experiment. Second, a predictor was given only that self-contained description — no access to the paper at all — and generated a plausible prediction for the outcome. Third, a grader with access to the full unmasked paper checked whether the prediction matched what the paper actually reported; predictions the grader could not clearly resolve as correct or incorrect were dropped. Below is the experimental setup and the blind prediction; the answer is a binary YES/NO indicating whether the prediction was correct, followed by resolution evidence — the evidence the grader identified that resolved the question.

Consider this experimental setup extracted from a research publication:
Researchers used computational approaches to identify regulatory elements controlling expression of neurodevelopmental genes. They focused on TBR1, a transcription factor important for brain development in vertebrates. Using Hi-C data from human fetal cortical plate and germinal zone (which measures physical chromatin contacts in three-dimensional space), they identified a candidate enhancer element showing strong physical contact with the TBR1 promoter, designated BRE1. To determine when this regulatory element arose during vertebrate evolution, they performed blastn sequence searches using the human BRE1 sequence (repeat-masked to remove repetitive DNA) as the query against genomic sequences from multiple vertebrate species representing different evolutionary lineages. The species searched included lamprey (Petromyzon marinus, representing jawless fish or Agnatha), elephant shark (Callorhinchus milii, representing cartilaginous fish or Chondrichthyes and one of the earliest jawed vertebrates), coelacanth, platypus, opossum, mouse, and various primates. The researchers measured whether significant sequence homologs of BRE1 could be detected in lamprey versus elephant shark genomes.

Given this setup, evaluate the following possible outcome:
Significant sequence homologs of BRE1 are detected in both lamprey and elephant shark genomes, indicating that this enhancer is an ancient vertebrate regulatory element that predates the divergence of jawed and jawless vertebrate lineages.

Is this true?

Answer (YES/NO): NO